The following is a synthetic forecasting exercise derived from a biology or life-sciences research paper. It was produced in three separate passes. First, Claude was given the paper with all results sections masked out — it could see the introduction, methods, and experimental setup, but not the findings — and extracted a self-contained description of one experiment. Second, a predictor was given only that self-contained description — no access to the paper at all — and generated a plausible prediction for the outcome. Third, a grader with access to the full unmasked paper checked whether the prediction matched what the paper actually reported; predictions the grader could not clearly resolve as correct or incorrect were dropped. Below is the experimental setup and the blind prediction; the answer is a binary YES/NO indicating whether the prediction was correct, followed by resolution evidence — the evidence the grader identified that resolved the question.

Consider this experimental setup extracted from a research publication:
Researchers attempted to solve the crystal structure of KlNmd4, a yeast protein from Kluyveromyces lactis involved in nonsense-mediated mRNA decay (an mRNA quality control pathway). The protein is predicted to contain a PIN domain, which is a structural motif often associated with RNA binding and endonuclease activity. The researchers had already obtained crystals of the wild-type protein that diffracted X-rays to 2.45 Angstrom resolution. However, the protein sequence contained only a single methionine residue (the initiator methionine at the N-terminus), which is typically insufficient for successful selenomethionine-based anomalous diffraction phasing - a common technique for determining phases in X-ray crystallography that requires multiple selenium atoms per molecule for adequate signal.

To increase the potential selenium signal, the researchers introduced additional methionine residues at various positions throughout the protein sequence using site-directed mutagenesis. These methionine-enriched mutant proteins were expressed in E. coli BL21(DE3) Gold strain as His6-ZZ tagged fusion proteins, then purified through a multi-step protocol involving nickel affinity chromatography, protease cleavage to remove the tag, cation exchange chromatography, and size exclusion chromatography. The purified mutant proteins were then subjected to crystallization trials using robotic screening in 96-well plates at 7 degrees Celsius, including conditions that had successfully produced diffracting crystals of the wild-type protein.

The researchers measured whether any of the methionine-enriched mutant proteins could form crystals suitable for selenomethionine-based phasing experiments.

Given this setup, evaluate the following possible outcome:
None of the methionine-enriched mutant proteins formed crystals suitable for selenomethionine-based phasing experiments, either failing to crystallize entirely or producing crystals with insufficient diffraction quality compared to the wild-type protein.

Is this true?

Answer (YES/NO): YES